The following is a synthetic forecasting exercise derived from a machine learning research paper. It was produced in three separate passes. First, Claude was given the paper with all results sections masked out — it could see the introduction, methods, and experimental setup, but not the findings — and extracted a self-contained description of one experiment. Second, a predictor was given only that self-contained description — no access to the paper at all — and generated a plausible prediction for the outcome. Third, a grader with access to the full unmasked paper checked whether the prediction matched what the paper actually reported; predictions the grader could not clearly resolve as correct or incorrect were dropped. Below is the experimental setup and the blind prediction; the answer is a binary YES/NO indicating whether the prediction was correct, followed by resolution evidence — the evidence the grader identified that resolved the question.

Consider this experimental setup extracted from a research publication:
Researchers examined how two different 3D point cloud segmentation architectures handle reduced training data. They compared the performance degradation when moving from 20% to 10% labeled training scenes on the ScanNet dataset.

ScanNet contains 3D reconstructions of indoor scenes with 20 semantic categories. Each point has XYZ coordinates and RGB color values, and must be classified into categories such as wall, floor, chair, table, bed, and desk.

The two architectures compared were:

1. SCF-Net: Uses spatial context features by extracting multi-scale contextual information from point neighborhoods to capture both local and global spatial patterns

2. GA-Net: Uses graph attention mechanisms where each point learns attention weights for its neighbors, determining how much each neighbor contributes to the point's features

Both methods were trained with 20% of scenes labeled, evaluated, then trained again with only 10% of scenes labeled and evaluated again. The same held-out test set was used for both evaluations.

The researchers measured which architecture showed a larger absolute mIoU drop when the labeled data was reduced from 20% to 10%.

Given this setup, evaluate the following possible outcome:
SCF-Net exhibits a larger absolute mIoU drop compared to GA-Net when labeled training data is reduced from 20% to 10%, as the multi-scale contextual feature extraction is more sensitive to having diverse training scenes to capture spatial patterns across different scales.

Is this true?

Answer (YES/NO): NO